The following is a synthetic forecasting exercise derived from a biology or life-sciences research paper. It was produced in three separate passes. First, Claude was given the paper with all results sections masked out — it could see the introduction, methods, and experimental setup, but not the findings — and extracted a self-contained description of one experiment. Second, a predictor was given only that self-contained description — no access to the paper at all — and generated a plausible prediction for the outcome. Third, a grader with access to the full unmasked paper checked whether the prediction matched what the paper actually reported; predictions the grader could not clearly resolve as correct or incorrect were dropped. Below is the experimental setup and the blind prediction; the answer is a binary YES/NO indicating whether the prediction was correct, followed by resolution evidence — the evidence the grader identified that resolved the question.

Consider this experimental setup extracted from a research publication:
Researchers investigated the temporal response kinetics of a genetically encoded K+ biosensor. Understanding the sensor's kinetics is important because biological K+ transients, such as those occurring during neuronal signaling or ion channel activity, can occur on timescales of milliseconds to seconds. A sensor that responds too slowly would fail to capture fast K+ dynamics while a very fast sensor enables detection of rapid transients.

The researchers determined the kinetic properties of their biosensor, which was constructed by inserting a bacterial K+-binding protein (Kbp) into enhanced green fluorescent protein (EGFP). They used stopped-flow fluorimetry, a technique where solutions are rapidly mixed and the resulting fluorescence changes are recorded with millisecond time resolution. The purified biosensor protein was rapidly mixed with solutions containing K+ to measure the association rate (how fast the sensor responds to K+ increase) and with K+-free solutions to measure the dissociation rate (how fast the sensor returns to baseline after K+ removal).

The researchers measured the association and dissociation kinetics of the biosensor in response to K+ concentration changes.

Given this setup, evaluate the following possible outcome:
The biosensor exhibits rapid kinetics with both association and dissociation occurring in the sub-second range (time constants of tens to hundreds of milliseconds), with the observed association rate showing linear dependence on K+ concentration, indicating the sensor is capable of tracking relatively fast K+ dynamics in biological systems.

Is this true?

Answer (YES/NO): YES